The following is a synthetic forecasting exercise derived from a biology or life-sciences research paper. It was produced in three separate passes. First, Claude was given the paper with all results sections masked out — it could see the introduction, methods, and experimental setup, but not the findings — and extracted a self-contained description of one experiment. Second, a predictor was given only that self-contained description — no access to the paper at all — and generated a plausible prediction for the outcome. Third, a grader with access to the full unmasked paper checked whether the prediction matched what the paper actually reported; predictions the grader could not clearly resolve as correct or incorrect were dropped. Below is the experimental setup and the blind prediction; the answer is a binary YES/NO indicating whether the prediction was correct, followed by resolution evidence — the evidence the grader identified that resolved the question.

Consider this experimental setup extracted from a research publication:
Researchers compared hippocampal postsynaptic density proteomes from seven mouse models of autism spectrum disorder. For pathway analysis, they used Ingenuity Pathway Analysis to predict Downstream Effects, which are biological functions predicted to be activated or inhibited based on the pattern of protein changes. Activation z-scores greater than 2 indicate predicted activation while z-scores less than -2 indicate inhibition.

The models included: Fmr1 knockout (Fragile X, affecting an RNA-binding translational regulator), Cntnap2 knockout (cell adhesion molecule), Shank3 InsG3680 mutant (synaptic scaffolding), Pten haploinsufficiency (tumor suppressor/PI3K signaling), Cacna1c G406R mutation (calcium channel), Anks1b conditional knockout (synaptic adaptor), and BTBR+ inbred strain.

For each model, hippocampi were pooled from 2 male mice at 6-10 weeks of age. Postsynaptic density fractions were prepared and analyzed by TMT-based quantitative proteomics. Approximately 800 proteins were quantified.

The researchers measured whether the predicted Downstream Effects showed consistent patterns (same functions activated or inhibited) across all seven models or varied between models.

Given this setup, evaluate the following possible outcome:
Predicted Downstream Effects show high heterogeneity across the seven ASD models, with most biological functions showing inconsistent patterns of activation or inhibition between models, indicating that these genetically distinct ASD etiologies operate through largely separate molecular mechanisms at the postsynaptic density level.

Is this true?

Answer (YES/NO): NO